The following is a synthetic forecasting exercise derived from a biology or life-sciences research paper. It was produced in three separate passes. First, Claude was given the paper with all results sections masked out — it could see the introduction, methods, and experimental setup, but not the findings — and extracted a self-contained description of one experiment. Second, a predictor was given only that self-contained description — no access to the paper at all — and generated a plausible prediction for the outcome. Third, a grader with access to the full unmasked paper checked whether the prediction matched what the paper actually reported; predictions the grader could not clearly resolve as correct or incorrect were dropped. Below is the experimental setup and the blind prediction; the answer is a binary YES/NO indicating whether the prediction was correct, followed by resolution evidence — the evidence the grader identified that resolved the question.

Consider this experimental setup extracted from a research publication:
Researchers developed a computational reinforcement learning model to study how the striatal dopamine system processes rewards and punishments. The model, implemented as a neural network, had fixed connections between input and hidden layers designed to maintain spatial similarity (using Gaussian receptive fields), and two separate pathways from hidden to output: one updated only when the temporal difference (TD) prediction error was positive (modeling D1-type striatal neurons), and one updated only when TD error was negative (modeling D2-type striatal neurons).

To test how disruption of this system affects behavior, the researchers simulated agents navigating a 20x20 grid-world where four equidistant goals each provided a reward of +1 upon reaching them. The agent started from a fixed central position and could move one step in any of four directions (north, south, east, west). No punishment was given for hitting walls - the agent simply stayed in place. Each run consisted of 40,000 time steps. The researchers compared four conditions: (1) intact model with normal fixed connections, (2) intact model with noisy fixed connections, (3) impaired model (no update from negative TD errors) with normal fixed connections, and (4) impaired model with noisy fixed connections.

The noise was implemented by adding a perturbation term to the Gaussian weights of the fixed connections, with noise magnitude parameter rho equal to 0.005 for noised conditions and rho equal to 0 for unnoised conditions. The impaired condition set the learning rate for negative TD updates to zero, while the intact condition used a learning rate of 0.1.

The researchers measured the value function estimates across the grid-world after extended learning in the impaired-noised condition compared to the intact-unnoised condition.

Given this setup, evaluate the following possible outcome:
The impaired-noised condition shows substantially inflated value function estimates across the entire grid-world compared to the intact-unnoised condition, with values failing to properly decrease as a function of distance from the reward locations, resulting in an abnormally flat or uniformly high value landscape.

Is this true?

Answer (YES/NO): NO